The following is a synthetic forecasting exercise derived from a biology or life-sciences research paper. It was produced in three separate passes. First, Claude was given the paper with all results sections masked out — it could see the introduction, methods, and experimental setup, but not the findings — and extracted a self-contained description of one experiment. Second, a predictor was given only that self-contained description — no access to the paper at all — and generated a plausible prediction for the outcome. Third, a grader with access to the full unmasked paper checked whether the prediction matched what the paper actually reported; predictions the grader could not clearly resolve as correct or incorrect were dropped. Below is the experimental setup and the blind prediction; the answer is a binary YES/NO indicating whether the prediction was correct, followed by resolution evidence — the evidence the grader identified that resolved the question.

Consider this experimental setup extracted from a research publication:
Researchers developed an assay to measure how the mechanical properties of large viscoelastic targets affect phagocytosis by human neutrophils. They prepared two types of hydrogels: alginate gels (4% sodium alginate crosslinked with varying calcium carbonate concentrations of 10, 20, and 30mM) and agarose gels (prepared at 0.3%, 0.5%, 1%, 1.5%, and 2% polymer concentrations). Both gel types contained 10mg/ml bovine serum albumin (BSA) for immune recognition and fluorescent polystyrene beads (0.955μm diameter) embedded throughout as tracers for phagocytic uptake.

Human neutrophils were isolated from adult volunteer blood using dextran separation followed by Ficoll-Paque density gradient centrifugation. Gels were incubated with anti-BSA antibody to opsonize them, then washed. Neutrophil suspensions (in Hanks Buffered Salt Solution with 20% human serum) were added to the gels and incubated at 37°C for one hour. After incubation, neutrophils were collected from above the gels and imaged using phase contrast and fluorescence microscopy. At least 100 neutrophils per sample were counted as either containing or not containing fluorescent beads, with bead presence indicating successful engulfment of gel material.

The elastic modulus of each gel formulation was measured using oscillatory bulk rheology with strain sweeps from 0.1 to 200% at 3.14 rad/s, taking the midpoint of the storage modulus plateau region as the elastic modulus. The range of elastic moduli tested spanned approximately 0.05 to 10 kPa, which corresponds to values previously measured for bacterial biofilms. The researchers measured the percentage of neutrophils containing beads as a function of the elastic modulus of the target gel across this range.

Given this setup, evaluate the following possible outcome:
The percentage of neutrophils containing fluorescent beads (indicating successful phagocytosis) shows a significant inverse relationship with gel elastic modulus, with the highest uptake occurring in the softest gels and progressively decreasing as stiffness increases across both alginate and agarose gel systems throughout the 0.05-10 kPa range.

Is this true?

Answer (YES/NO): YES